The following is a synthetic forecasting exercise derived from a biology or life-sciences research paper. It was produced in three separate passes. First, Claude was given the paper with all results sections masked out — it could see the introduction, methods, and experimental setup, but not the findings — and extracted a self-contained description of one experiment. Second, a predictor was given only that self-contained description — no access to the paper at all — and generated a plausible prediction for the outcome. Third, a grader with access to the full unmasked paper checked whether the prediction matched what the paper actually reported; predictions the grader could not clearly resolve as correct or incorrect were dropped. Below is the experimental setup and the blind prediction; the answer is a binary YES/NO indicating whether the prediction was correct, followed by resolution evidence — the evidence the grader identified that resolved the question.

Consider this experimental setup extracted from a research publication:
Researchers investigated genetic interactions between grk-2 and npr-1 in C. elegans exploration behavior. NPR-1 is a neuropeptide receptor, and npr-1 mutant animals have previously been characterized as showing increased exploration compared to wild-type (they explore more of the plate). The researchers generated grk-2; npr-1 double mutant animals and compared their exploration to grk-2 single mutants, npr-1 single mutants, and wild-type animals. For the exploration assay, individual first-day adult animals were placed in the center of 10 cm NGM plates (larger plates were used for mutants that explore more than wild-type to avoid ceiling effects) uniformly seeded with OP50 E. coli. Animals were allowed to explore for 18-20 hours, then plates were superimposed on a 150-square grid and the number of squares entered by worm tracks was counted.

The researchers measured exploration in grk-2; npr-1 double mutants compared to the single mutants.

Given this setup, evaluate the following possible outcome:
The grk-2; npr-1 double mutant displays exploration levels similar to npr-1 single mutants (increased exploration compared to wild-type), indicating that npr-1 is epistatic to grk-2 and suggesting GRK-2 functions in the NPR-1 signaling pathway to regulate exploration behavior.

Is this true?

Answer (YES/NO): YES